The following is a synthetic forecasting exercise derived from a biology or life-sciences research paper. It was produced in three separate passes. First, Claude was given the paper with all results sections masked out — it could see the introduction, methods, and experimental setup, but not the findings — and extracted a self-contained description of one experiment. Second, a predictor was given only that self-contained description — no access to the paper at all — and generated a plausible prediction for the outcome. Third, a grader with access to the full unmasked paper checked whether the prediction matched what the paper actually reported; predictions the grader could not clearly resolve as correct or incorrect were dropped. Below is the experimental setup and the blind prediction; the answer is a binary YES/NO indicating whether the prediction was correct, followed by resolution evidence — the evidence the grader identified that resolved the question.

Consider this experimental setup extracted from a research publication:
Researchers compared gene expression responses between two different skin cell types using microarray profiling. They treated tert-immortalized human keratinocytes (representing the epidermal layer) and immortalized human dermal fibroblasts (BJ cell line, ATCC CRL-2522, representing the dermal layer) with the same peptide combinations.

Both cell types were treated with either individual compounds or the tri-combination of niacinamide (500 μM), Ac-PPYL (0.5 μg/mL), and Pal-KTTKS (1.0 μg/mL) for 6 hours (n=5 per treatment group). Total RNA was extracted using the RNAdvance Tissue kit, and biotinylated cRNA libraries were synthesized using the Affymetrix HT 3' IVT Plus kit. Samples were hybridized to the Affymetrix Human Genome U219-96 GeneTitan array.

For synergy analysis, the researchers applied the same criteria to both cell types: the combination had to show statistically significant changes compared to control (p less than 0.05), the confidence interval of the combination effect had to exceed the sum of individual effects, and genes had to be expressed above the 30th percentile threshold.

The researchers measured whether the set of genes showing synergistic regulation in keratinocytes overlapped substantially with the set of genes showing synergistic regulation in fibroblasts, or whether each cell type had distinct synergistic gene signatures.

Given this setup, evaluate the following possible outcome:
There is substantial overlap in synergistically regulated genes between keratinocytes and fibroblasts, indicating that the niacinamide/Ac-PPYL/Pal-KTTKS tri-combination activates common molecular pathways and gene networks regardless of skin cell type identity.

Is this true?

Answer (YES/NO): NO